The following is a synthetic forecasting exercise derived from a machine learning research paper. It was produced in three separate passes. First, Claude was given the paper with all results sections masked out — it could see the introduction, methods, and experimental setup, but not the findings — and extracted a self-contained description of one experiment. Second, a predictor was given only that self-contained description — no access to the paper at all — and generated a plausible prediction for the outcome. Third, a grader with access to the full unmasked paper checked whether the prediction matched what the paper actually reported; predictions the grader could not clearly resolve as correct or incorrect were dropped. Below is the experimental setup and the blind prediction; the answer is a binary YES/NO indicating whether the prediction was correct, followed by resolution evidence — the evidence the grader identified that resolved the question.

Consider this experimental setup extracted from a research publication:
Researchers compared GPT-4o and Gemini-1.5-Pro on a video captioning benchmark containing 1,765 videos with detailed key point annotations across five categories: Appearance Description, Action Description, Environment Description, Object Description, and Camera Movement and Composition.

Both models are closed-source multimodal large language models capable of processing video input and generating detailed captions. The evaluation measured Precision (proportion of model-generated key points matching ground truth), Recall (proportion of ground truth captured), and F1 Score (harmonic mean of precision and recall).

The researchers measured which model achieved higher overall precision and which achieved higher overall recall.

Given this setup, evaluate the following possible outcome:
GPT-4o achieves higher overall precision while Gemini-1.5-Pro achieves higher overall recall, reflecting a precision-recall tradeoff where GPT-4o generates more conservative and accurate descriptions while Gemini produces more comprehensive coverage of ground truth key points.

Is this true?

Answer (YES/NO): YES